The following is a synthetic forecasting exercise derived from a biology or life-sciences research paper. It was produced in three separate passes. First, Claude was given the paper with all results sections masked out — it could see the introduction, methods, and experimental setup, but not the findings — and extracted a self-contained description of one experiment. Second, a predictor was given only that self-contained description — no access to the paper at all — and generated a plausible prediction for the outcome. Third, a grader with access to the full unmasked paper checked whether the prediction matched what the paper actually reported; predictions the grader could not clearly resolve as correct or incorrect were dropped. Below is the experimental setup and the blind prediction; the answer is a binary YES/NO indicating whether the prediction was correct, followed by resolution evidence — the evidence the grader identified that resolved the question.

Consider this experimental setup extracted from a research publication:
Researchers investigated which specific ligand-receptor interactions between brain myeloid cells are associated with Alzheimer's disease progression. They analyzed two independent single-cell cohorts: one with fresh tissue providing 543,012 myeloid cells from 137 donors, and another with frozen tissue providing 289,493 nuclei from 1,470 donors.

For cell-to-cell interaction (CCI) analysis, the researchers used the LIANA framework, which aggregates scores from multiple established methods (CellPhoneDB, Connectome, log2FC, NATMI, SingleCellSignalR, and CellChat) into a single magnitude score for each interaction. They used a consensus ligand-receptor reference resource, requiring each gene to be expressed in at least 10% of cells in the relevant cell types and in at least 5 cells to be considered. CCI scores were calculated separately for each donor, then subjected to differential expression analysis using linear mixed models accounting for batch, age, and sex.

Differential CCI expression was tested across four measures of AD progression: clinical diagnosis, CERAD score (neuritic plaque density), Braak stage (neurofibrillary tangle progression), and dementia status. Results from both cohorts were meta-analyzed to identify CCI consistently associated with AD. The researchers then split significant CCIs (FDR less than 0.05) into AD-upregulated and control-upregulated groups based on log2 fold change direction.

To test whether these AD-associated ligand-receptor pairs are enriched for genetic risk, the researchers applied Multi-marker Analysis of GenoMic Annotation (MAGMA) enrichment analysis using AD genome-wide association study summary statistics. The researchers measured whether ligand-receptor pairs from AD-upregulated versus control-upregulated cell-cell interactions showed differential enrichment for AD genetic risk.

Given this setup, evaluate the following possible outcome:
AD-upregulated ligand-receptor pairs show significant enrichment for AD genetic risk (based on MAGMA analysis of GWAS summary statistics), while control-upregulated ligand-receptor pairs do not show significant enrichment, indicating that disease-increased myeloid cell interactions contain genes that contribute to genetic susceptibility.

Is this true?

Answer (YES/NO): NO